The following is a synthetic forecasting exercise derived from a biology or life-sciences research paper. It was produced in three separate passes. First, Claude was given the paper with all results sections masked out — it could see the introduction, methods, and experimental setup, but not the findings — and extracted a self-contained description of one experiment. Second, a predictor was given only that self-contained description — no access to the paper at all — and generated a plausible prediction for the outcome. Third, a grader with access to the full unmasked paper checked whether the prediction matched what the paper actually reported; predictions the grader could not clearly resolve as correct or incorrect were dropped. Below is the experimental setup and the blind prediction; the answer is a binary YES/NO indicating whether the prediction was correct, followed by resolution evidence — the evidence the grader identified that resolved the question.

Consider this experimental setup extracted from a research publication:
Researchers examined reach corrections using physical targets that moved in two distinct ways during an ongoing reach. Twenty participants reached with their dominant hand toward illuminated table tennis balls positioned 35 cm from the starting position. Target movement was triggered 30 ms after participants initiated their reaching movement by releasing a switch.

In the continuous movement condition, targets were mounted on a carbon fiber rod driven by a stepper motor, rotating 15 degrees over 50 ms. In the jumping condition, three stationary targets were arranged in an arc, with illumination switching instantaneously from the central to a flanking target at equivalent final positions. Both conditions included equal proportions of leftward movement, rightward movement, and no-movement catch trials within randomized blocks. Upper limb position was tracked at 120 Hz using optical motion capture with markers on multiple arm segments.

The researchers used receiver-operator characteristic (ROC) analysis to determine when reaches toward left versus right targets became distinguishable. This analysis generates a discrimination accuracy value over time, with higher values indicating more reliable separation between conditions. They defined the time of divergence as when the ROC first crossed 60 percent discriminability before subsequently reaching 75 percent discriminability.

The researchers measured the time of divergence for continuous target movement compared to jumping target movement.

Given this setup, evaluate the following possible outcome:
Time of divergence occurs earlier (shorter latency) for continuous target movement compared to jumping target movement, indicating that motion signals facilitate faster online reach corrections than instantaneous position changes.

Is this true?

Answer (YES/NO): YES